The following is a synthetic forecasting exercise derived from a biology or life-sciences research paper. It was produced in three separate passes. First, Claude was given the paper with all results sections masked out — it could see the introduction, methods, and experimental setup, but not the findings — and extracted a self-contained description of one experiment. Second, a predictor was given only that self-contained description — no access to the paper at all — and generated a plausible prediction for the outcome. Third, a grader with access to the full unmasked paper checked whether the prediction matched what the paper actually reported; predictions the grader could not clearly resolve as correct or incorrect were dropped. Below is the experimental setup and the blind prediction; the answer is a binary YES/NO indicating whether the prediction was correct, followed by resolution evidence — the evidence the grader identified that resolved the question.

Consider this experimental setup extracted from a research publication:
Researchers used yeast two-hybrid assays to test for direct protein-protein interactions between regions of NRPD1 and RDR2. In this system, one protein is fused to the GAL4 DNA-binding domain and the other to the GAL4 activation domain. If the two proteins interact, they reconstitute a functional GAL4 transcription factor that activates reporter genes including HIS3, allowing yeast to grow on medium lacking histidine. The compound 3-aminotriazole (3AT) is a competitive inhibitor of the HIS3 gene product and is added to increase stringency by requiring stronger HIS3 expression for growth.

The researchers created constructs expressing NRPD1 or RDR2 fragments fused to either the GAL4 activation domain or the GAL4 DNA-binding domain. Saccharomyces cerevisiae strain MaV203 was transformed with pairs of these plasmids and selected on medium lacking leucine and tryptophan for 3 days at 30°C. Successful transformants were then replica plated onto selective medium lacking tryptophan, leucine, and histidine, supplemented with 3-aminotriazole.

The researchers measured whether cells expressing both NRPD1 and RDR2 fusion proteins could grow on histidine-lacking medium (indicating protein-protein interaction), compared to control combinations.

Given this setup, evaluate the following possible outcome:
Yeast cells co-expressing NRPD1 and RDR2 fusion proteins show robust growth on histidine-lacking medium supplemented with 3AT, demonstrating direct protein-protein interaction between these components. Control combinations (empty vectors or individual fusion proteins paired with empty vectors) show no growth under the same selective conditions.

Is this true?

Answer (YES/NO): YES